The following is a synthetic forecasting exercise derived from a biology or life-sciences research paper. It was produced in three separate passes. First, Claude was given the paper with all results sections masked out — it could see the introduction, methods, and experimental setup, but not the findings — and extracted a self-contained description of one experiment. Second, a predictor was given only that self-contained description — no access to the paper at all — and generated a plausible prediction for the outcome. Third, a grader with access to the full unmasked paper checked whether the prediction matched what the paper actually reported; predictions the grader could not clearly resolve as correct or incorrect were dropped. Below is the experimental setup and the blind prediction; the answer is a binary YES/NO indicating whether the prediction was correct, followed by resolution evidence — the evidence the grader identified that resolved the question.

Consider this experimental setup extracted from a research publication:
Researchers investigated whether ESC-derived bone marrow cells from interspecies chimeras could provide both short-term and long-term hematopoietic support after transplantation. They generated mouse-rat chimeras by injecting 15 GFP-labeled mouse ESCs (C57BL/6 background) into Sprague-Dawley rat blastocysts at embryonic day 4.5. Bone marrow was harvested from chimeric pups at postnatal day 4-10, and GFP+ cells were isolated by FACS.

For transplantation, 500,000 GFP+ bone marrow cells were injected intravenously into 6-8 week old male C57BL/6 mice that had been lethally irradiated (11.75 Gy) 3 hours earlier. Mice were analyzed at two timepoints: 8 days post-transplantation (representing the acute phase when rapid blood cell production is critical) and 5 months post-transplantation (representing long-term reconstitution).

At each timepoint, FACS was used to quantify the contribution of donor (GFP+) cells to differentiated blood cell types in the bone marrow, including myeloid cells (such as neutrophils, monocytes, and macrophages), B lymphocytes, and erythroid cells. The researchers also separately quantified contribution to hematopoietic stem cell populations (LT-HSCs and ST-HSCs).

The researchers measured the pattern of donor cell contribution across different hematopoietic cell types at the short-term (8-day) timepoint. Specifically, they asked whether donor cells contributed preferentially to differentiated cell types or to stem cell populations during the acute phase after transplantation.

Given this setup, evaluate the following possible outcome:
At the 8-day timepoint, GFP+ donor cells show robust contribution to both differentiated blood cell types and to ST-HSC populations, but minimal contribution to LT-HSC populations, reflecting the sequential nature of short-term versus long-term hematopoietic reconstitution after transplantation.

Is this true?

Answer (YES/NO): NO